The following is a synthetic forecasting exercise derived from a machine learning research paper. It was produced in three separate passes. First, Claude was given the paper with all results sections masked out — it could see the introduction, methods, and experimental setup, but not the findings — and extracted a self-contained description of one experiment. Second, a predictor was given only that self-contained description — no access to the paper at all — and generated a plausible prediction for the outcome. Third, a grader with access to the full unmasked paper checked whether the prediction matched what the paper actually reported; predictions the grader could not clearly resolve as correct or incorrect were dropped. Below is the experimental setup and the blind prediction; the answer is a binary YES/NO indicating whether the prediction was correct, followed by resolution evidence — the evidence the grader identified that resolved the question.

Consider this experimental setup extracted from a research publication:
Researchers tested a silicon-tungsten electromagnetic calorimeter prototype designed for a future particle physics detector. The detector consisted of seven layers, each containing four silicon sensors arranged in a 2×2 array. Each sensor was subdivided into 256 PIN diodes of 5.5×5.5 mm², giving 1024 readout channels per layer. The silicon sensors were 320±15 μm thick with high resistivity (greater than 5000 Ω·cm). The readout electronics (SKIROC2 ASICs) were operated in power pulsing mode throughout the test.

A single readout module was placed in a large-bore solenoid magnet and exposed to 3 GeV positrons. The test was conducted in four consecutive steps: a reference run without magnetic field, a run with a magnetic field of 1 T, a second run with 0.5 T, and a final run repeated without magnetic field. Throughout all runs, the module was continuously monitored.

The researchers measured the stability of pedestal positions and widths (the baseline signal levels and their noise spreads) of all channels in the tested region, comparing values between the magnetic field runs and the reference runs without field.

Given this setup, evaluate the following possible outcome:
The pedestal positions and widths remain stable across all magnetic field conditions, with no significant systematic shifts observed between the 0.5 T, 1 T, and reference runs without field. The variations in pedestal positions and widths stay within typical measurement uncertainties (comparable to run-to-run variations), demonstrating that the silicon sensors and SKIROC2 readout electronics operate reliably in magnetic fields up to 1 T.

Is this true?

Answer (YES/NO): YES